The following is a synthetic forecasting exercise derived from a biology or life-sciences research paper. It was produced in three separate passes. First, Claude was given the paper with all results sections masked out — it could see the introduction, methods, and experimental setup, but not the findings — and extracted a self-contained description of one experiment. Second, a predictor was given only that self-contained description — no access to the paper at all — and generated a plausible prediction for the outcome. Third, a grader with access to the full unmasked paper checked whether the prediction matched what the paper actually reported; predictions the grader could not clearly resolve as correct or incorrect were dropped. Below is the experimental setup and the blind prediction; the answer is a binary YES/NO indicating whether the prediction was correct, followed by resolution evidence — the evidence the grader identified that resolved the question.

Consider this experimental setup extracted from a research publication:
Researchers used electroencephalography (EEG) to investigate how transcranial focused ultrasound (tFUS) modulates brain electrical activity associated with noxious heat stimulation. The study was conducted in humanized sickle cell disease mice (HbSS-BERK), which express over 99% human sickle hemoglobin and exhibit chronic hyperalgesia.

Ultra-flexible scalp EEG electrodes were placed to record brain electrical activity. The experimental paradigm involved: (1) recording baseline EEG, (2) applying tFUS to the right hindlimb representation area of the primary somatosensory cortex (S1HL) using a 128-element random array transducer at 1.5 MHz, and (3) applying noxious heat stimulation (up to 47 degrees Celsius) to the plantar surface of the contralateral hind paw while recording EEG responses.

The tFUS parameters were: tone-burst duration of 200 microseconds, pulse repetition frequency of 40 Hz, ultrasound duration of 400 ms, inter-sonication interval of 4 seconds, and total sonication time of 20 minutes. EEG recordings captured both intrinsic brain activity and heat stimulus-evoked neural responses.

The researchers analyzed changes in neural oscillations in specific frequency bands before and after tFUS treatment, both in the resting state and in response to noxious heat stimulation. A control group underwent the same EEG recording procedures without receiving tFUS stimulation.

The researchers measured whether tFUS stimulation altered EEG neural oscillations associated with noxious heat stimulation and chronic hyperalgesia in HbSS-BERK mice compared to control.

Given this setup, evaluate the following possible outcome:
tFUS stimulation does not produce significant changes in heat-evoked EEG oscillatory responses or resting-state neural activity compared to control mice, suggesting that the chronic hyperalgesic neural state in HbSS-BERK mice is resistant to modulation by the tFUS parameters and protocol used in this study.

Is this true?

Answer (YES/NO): NO